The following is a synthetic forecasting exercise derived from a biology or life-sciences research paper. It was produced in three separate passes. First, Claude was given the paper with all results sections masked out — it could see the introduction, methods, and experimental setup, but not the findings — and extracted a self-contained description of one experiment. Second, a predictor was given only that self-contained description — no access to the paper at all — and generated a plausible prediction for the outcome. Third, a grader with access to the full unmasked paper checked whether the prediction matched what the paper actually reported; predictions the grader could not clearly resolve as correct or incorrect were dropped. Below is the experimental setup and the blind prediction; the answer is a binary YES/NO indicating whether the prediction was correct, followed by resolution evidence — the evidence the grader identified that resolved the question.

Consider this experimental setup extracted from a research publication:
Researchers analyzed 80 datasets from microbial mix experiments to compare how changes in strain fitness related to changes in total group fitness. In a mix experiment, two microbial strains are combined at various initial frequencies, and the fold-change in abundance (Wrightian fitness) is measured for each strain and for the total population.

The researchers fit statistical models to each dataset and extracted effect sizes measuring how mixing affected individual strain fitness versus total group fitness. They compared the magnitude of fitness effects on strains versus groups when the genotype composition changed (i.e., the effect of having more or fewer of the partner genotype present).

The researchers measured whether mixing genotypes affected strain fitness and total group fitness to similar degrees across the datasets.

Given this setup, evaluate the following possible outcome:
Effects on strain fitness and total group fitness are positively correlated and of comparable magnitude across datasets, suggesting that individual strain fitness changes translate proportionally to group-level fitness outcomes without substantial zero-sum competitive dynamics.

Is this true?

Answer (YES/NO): NO